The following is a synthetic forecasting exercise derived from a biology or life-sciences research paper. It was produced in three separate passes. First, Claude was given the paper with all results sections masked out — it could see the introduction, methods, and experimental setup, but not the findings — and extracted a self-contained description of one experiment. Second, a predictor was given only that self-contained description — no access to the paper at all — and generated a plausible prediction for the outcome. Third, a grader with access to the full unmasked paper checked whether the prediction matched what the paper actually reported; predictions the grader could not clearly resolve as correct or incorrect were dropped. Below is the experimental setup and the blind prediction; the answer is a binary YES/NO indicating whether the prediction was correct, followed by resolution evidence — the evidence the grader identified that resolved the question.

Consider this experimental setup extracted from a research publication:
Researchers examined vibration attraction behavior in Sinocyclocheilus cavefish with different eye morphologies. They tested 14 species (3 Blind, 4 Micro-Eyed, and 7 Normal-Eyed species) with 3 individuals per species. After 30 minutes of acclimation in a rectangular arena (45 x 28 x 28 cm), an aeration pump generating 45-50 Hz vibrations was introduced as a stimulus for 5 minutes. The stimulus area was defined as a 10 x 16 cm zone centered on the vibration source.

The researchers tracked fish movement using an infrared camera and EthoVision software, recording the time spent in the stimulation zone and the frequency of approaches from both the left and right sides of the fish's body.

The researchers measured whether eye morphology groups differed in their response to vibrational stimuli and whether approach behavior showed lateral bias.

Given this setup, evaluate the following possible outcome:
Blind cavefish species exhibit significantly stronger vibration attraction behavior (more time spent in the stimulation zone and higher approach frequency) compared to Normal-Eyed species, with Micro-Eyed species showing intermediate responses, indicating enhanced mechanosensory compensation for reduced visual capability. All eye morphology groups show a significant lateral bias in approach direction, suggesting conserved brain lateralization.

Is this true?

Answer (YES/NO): NO